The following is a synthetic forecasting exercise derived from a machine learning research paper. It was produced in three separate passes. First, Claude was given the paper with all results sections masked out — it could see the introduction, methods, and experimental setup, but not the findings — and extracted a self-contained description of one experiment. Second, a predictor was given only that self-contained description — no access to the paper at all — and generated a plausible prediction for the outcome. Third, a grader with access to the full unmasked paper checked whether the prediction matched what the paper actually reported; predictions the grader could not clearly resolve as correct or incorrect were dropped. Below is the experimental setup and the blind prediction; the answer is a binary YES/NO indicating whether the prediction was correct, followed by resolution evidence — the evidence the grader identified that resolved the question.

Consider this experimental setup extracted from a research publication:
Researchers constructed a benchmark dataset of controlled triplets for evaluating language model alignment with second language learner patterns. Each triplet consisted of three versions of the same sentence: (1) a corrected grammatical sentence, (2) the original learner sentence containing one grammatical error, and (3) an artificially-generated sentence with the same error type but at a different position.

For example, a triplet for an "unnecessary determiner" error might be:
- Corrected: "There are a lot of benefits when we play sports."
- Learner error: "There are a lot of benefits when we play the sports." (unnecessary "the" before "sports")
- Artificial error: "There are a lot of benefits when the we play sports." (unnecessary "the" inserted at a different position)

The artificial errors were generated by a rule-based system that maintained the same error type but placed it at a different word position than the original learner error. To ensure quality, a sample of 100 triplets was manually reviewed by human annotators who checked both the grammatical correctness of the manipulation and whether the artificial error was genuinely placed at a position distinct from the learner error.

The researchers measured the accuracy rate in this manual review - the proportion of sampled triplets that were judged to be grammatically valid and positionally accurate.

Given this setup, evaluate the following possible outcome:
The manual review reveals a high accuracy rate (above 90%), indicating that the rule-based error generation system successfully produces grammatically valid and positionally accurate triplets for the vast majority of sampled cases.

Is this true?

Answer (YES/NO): YES